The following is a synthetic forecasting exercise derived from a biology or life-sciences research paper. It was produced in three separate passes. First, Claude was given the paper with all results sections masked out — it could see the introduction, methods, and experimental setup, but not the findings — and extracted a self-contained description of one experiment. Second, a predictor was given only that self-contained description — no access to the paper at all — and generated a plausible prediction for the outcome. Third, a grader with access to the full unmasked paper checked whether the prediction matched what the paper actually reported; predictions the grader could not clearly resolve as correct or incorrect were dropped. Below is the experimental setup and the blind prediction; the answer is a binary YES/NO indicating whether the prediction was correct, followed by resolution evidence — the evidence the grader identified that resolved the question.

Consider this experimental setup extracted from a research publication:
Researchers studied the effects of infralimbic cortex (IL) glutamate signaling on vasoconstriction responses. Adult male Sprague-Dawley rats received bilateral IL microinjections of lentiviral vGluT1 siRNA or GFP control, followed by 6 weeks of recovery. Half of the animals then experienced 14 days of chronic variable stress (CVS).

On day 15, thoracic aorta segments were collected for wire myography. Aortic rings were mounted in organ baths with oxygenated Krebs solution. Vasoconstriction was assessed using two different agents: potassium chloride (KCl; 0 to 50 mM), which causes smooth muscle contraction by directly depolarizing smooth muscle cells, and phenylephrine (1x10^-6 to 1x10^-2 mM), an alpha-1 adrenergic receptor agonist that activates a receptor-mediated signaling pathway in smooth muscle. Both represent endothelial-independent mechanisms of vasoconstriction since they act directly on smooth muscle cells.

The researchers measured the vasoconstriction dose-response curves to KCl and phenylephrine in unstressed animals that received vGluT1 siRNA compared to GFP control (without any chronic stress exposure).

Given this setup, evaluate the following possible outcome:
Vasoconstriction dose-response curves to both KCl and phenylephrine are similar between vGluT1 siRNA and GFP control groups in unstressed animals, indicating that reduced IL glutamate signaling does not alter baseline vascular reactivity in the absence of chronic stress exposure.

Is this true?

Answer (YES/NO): NO